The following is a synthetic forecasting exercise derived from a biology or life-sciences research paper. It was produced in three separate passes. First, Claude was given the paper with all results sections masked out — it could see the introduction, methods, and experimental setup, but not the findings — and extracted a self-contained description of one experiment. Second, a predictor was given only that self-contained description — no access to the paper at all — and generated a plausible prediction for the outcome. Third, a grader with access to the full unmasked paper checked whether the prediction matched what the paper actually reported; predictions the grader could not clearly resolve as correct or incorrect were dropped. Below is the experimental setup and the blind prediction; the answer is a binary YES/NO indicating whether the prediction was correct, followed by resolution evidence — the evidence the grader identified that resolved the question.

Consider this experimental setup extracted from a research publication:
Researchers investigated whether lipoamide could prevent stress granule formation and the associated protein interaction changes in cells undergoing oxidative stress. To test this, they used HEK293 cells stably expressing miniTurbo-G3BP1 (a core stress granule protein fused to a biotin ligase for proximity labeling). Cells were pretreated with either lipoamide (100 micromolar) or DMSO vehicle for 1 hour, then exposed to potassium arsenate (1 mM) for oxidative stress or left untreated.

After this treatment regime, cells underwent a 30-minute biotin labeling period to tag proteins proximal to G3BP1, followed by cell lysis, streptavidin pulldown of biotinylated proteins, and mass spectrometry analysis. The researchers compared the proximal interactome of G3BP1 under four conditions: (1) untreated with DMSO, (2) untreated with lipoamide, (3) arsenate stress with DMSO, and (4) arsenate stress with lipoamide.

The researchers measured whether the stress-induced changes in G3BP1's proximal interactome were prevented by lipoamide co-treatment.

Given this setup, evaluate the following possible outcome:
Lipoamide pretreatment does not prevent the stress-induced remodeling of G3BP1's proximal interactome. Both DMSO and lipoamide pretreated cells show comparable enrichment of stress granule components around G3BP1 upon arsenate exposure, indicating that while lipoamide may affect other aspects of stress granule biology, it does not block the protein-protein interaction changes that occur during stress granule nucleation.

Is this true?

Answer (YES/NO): NO